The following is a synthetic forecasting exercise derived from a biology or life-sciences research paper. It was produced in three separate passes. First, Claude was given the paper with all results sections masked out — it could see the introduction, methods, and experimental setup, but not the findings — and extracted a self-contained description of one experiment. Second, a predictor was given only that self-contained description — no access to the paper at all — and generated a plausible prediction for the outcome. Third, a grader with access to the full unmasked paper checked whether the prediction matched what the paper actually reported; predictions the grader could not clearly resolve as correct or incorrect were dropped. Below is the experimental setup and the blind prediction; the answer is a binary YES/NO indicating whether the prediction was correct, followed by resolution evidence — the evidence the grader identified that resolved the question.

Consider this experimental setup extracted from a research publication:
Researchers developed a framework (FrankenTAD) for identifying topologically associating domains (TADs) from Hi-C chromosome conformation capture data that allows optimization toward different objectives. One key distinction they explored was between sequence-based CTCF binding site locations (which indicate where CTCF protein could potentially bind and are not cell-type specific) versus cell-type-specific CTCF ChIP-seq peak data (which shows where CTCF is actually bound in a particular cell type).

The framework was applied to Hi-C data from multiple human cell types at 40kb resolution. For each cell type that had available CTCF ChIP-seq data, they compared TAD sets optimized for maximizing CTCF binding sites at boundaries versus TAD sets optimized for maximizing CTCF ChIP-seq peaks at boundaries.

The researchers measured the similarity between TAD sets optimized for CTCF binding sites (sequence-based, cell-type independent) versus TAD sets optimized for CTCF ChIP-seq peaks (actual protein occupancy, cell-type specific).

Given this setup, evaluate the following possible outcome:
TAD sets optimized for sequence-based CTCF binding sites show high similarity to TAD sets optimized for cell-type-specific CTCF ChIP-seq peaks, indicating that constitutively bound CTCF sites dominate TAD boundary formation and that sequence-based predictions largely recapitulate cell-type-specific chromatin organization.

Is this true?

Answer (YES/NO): YES